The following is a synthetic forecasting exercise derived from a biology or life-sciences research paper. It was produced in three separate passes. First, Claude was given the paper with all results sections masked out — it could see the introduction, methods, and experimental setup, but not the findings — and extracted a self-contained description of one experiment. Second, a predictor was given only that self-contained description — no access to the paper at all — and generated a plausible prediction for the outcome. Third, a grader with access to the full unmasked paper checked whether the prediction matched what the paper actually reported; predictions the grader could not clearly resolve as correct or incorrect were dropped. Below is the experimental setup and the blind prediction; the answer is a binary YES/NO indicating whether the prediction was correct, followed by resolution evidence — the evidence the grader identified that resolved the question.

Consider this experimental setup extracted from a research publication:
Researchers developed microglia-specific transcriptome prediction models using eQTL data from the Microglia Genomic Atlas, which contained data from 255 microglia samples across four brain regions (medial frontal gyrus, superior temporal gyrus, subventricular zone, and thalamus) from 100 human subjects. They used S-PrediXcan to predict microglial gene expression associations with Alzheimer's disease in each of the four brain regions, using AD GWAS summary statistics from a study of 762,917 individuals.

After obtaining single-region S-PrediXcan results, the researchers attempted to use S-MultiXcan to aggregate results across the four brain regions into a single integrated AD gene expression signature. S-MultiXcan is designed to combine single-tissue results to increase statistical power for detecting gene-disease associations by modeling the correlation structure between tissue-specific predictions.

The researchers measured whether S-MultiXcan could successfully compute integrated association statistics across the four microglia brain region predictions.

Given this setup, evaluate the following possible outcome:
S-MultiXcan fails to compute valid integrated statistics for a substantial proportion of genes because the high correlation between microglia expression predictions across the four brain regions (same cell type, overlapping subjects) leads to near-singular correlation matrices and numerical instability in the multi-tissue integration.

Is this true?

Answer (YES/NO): YES